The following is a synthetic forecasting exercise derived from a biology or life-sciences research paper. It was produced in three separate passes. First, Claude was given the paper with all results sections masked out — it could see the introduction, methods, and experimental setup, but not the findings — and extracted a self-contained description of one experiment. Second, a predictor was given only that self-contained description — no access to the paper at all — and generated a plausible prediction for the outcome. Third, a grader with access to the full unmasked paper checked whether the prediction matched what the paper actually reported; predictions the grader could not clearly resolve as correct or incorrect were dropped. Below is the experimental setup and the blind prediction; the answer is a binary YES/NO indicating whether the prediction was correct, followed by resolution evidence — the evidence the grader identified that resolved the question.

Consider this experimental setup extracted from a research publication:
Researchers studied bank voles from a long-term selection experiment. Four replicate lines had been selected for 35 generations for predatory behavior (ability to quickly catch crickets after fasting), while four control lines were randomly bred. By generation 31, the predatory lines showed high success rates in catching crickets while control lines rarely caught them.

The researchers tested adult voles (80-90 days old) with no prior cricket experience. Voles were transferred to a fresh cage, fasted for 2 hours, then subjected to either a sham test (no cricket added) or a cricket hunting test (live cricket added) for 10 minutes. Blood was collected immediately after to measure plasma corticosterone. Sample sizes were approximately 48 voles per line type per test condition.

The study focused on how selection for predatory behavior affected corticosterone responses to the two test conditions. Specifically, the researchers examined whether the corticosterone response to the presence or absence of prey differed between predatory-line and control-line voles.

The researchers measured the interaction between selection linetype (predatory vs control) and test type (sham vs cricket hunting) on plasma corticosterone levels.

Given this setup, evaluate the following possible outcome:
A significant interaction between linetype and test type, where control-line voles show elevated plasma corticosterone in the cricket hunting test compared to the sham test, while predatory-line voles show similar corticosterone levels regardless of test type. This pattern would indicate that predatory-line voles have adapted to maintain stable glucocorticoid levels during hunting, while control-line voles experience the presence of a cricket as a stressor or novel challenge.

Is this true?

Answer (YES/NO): NO